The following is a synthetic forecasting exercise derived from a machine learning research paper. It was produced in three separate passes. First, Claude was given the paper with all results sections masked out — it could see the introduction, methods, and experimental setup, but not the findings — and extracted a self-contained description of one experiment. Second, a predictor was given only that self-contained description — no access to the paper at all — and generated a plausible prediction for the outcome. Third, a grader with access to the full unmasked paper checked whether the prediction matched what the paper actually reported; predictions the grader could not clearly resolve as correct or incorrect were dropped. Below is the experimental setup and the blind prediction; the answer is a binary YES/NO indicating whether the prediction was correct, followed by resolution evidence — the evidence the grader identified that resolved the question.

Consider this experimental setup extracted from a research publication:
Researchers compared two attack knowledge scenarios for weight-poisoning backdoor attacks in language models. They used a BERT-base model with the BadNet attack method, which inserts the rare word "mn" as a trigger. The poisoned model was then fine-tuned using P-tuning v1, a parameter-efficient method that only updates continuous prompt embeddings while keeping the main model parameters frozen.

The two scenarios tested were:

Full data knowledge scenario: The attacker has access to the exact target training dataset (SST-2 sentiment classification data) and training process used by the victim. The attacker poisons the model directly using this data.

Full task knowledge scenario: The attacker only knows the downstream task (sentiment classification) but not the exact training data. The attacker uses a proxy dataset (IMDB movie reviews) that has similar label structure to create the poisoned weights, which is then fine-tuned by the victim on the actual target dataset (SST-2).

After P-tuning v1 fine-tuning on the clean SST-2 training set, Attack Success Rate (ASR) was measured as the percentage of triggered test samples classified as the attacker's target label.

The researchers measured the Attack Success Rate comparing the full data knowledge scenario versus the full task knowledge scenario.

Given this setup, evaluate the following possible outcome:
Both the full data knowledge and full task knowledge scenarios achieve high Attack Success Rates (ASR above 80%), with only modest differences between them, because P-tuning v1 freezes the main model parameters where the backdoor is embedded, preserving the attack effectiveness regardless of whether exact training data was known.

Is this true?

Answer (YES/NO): YES